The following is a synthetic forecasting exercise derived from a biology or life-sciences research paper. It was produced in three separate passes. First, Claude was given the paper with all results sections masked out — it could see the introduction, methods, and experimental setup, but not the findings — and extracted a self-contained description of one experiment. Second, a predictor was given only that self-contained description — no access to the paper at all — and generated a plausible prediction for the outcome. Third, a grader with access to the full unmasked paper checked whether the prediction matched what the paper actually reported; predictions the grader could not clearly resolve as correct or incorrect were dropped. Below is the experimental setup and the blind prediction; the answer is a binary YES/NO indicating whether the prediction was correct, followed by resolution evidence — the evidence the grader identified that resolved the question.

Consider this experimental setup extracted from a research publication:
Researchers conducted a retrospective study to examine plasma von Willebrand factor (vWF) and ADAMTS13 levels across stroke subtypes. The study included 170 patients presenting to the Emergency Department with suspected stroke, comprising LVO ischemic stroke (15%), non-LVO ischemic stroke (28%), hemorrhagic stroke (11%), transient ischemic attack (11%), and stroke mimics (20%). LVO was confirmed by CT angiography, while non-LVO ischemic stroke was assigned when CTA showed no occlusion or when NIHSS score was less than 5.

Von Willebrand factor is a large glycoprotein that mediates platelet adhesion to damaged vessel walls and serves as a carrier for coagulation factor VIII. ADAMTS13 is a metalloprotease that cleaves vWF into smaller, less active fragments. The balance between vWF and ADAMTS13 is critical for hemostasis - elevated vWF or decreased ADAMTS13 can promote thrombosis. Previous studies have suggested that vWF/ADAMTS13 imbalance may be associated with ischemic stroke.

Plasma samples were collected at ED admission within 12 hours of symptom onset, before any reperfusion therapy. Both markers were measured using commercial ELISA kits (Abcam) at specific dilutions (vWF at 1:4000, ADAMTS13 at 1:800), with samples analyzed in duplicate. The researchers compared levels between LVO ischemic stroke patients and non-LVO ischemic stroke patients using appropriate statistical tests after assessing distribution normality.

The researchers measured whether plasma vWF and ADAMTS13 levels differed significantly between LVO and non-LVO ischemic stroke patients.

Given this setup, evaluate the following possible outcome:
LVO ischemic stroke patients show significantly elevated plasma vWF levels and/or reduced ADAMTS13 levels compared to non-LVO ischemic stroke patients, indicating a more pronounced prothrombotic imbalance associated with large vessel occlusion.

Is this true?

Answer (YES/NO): NO